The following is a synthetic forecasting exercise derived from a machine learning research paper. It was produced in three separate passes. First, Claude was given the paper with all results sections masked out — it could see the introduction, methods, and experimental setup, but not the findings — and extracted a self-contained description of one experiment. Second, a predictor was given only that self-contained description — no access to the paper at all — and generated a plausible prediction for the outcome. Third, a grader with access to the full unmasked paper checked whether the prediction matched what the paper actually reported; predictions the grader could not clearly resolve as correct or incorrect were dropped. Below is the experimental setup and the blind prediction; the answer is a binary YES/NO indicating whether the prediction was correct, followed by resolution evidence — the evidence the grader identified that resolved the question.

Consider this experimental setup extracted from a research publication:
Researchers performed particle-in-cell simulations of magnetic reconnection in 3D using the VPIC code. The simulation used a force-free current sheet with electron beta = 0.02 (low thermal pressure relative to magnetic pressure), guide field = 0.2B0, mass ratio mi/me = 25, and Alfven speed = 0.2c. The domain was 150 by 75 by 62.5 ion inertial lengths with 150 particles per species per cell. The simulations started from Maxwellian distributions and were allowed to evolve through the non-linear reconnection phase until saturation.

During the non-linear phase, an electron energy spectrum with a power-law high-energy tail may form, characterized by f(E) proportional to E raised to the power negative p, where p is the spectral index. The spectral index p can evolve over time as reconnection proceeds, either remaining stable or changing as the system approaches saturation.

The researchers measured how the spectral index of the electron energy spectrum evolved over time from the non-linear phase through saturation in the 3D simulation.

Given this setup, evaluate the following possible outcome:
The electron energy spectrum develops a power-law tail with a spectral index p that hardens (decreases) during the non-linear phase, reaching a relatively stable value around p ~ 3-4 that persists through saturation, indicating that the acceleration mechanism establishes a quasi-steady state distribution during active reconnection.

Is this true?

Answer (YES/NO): NO